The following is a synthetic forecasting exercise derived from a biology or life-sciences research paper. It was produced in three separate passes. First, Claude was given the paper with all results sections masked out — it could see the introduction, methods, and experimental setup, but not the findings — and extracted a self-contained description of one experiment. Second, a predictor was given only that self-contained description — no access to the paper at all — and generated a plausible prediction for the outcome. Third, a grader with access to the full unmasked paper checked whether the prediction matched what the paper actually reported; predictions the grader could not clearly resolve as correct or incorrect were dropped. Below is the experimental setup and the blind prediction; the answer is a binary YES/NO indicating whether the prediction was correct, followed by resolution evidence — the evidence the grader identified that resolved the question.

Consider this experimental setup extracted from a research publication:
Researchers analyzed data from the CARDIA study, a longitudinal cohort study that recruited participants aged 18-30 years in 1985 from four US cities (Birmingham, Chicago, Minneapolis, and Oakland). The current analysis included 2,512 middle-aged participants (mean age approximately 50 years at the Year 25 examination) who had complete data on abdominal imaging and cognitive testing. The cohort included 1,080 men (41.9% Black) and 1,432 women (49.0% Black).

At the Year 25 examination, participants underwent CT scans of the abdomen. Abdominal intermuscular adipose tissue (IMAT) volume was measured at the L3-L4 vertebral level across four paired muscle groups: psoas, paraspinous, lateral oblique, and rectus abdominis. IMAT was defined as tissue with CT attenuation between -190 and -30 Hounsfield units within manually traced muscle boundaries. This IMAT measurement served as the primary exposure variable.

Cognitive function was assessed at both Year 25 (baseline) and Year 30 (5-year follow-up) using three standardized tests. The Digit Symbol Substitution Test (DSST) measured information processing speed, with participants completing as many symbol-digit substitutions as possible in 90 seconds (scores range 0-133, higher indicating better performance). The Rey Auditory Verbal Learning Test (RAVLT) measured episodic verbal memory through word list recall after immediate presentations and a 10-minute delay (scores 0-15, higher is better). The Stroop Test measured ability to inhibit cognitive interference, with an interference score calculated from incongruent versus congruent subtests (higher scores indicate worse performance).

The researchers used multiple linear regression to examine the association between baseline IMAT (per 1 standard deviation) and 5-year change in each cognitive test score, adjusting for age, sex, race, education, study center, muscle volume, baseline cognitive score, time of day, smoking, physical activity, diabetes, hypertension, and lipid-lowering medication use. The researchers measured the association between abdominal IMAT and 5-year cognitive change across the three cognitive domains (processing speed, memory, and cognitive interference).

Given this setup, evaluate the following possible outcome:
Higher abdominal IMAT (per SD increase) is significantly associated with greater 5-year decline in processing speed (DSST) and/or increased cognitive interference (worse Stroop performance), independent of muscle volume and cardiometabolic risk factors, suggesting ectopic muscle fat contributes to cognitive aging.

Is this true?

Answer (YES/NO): NO